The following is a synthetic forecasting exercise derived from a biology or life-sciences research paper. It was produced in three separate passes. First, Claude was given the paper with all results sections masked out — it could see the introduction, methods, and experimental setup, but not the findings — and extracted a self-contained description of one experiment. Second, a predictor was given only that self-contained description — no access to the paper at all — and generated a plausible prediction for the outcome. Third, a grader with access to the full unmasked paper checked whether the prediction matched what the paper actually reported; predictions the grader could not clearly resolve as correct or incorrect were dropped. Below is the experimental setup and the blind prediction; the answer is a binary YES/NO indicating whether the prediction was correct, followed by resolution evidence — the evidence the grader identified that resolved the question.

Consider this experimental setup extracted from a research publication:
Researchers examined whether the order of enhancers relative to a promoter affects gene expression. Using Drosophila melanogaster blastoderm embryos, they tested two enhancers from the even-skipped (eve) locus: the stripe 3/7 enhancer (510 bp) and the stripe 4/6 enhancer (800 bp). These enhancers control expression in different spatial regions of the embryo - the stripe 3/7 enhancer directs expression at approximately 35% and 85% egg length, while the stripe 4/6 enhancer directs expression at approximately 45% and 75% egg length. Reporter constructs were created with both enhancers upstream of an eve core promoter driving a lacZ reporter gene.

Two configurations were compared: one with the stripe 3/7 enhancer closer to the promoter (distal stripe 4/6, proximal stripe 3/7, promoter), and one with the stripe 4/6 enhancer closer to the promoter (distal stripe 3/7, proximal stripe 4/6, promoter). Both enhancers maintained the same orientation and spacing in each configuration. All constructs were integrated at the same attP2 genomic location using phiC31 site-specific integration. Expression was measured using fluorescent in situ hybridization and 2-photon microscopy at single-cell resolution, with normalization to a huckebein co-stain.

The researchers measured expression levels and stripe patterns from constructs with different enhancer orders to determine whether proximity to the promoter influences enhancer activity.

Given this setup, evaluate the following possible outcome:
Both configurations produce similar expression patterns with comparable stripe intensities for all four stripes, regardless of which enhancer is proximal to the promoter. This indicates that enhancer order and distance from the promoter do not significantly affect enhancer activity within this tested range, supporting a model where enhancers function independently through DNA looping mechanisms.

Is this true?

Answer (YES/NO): NO